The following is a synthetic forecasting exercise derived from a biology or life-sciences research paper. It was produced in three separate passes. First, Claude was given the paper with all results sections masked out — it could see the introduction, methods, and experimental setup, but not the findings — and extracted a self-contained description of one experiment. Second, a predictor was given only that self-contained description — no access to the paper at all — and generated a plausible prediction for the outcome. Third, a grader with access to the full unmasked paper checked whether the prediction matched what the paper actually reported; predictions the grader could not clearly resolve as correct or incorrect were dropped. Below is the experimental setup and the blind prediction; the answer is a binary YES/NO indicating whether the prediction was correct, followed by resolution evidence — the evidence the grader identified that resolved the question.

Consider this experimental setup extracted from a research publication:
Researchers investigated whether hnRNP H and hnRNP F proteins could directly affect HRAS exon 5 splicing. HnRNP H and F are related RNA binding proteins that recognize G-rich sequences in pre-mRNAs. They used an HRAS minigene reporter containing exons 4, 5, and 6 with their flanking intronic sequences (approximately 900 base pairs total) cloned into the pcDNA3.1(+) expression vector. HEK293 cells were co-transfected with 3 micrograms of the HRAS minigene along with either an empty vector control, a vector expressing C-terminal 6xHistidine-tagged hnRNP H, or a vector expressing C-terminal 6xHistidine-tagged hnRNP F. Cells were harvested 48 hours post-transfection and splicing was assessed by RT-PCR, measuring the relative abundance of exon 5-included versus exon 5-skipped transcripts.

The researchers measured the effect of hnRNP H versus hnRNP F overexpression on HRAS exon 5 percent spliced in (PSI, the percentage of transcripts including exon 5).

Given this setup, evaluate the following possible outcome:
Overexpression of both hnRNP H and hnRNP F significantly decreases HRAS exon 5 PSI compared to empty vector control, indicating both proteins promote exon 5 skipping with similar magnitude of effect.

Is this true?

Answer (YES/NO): NO